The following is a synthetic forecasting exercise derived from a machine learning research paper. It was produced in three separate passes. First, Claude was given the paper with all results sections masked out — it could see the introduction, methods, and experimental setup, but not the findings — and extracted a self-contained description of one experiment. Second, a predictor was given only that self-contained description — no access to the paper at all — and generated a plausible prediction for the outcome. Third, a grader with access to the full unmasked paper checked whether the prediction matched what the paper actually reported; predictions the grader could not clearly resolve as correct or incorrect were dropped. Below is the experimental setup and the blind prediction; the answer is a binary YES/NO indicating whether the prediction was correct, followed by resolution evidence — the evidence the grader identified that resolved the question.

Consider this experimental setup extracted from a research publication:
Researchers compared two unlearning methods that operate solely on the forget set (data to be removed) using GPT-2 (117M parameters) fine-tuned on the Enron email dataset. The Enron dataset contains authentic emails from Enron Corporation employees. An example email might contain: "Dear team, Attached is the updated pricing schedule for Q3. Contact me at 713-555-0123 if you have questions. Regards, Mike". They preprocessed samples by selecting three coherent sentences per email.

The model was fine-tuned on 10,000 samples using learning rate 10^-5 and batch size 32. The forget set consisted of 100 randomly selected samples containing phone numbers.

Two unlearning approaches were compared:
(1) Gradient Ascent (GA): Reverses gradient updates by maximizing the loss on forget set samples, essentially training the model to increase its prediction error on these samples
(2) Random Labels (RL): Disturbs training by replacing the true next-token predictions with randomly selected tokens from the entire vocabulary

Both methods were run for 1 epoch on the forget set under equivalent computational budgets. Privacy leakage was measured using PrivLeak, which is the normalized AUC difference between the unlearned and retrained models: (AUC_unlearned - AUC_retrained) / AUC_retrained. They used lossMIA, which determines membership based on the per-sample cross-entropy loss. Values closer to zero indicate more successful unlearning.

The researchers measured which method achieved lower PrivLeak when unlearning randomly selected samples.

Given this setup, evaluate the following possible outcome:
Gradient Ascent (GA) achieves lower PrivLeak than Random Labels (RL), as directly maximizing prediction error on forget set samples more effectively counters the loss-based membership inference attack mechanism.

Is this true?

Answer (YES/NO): YES